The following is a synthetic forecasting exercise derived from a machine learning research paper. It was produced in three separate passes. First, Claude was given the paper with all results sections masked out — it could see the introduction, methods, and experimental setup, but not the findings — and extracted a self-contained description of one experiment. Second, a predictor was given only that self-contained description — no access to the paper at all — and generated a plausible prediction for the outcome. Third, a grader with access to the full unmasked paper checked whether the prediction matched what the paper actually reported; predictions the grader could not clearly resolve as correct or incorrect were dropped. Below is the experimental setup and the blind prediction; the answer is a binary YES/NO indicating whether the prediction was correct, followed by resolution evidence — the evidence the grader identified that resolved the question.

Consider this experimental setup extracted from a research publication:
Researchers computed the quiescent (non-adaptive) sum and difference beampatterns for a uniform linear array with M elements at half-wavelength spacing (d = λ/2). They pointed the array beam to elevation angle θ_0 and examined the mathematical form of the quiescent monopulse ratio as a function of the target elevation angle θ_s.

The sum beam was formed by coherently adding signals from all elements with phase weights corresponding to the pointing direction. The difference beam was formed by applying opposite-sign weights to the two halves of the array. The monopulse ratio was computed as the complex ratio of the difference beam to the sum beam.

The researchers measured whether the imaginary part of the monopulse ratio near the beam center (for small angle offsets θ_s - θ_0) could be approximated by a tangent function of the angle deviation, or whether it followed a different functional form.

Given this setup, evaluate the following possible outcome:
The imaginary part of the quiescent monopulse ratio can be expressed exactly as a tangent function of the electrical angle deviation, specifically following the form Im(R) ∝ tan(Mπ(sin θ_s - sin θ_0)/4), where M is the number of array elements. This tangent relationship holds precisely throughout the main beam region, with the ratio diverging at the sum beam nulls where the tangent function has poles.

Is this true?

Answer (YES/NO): NO